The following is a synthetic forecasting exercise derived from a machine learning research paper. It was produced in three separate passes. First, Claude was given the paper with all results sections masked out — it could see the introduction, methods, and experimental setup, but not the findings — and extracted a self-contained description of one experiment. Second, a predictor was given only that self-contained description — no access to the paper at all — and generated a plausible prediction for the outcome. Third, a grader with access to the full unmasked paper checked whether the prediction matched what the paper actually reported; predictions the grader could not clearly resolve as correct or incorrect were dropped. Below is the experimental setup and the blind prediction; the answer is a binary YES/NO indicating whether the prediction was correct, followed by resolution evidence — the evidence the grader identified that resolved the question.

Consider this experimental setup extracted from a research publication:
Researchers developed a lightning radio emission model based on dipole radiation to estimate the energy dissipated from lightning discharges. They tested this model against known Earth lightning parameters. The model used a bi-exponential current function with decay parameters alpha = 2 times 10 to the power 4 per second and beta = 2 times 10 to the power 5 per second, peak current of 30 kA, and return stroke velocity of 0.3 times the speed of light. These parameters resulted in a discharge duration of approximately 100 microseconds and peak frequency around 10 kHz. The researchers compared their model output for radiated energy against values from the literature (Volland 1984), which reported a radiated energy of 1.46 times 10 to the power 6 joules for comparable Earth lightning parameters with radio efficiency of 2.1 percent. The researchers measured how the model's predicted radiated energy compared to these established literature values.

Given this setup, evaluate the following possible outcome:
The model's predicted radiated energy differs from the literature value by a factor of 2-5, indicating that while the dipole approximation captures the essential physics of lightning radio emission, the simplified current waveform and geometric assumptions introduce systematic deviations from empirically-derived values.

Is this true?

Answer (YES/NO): NO